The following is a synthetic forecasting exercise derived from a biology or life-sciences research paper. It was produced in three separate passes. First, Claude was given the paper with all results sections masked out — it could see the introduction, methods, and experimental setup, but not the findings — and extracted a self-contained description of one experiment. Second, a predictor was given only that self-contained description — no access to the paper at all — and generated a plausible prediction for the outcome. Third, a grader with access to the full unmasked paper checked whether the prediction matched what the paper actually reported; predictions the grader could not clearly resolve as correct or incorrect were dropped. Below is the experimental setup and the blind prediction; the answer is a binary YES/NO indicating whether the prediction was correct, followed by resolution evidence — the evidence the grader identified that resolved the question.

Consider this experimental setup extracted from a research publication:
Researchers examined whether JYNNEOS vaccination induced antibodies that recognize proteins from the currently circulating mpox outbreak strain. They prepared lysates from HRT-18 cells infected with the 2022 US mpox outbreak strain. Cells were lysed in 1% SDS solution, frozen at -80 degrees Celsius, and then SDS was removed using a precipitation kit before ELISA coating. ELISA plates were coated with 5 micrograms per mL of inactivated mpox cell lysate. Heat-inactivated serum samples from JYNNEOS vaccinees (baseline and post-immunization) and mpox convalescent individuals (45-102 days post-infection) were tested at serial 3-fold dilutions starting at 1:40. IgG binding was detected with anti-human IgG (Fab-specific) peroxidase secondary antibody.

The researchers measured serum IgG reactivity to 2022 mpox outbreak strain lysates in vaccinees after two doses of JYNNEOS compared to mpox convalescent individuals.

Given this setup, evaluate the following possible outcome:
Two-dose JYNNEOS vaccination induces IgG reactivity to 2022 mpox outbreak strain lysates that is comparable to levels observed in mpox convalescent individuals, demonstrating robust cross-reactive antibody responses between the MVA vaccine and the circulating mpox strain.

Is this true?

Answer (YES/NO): NO